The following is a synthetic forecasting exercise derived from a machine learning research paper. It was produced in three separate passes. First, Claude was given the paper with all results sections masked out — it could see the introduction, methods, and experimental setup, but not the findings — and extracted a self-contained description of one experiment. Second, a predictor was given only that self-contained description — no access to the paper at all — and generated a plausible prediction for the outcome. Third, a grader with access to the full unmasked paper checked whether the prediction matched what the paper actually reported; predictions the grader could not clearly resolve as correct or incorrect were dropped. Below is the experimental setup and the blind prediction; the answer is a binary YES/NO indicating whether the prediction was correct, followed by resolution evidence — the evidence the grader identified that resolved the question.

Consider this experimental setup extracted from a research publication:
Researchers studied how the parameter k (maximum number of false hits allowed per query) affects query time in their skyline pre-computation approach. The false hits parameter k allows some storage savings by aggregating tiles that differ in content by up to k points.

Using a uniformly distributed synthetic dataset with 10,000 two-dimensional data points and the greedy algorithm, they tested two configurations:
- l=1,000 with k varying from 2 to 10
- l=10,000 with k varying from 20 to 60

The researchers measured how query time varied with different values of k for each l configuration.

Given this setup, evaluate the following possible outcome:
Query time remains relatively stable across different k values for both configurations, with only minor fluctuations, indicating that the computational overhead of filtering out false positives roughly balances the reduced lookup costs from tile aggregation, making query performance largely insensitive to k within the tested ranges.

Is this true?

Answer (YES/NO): NO